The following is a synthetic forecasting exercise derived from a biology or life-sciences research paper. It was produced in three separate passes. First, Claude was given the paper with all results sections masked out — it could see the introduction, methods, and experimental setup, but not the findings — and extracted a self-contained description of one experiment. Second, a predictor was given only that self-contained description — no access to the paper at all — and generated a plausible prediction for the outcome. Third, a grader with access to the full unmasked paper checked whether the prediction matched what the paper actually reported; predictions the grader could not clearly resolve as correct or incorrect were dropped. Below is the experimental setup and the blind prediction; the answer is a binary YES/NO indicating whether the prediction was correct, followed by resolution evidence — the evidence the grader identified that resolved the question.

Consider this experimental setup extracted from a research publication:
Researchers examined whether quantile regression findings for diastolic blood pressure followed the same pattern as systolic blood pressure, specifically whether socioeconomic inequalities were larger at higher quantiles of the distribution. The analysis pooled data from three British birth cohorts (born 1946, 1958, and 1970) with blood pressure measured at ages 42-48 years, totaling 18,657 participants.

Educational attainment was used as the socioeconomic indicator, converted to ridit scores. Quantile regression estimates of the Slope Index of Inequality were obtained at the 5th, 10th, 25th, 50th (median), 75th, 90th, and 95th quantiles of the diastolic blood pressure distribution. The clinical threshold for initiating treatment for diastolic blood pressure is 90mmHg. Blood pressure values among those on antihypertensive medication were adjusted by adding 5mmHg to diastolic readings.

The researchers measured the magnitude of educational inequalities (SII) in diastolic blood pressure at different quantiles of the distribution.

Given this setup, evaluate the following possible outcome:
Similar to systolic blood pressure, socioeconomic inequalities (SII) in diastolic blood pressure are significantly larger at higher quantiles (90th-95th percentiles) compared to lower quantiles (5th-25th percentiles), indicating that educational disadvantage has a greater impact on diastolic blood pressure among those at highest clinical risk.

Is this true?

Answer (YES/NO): YES